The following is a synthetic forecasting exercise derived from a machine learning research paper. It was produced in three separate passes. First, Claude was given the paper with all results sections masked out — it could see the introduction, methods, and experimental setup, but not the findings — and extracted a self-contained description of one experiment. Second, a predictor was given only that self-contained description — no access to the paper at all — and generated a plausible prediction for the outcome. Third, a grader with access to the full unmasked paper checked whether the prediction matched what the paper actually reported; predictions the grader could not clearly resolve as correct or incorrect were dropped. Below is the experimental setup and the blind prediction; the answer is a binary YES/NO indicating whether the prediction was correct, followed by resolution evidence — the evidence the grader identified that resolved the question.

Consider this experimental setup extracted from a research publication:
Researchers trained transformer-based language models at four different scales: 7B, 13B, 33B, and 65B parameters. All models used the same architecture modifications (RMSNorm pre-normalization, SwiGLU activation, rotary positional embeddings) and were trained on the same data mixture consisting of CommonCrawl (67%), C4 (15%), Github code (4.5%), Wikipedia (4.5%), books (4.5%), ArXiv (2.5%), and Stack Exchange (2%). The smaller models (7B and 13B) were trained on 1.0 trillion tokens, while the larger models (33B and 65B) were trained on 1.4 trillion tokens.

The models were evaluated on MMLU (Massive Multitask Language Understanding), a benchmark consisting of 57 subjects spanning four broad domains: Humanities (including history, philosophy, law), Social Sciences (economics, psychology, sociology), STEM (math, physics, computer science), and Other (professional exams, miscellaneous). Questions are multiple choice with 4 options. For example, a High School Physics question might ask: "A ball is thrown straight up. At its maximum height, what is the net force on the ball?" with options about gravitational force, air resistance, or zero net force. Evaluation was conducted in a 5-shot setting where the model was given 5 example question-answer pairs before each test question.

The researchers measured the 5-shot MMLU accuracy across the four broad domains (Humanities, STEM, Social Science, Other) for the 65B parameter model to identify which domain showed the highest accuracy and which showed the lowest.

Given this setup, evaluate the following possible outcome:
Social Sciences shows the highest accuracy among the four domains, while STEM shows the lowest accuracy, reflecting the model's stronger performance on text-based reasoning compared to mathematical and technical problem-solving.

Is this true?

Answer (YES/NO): YES